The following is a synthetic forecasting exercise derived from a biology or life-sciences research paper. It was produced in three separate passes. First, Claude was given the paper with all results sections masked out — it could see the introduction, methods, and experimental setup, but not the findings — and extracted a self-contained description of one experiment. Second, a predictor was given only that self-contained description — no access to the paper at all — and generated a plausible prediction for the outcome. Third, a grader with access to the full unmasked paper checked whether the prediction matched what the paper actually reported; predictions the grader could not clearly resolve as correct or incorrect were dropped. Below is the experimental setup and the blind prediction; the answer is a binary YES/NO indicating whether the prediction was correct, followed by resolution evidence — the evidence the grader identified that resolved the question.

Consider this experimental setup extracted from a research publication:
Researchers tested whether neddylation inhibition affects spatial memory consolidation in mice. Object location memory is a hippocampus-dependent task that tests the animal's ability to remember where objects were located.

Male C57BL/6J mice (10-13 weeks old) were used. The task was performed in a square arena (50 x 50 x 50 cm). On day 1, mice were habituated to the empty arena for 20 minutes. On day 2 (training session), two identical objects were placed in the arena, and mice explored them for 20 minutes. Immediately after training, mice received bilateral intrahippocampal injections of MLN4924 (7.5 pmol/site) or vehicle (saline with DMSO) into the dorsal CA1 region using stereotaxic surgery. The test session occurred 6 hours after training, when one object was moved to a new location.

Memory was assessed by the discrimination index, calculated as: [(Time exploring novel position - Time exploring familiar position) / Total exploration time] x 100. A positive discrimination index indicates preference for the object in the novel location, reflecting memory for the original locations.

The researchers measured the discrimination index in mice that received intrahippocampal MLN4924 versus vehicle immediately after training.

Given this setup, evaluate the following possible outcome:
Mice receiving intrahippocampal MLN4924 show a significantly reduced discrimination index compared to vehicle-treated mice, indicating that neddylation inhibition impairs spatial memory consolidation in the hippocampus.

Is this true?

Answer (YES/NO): YES